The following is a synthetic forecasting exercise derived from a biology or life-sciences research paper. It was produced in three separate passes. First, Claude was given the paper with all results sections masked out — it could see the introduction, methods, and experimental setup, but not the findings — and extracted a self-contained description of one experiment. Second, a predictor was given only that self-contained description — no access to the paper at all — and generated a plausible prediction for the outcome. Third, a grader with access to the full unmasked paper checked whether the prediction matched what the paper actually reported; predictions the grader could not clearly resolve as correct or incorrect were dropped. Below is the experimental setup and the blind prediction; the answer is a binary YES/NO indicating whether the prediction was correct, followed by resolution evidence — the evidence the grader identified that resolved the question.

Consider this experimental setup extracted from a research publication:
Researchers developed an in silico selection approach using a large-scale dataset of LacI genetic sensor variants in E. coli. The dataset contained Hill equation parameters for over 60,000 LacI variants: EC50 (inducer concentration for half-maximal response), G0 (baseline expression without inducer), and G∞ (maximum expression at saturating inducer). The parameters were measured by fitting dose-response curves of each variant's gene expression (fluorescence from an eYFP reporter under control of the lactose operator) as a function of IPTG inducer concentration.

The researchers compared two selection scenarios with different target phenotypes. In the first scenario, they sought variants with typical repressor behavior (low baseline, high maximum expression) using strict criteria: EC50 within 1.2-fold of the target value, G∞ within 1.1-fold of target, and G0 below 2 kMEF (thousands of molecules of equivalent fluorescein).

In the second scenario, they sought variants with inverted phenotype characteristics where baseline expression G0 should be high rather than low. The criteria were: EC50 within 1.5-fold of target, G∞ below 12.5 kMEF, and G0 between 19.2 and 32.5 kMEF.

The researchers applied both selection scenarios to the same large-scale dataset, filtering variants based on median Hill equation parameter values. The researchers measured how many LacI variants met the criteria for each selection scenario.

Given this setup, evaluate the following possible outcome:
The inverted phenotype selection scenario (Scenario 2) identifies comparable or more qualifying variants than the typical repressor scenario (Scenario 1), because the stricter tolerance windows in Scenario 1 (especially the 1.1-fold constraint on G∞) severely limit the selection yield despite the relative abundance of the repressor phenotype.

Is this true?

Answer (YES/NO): NO